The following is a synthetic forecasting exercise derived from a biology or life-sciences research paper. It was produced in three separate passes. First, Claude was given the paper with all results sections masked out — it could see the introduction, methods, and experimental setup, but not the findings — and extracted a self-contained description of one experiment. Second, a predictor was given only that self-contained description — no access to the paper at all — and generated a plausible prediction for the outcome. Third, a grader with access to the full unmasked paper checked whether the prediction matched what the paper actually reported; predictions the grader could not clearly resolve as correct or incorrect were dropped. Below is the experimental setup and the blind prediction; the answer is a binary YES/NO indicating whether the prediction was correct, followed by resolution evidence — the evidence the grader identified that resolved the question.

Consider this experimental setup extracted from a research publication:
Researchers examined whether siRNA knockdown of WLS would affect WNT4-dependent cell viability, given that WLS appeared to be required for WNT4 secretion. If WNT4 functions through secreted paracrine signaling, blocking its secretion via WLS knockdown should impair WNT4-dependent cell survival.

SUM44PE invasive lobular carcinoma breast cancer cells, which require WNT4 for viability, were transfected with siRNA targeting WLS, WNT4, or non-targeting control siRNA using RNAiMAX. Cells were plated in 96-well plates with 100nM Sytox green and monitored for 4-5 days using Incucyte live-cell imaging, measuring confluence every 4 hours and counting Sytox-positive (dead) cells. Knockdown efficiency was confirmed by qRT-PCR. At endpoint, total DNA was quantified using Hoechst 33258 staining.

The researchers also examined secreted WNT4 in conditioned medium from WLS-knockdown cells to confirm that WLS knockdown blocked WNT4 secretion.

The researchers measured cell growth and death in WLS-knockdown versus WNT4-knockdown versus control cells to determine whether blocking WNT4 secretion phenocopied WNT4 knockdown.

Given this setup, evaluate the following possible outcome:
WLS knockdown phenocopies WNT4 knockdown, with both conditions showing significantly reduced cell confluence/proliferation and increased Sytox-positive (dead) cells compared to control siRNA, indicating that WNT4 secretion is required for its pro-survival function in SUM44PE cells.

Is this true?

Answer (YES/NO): NO